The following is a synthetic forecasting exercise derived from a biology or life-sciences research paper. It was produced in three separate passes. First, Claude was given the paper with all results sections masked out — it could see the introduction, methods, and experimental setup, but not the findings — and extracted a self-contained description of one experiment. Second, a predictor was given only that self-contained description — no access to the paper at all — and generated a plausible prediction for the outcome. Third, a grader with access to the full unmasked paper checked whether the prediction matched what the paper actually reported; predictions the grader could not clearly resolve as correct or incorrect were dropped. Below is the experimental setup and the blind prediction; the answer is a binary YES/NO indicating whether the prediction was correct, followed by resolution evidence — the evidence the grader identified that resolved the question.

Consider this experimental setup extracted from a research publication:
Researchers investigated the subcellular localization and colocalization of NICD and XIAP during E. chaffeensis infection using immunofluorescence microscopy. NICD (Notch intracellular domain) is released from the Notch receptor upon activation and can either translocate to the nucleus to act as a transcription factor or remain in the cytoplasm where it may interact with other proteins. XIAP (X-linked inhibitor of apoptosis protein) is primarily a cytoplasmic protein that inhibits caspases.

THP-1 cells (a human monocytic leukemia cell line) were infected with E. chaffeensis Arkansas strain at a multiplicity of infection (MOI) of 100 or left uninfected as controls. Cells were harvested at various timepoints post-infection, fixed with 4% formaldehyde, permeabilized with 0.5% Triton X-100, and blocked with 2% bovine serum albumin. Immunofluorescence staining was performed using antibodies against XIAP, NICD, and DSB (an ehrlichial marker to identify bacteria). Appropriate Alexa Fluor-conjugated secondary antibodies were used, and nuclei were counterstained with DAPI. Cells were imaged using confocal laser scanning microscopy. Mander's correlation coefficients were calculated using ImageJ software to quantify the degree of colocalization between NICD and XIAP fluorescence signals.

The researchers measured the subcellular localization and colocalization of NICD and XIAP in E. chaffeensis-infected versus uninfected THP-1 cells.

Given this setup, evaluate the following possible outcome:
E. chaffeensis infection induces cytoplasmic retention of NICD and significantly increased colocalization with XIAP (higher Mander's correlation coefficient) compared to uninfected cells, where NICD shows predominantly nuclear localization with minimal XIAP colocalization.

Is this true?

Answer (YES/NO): NO